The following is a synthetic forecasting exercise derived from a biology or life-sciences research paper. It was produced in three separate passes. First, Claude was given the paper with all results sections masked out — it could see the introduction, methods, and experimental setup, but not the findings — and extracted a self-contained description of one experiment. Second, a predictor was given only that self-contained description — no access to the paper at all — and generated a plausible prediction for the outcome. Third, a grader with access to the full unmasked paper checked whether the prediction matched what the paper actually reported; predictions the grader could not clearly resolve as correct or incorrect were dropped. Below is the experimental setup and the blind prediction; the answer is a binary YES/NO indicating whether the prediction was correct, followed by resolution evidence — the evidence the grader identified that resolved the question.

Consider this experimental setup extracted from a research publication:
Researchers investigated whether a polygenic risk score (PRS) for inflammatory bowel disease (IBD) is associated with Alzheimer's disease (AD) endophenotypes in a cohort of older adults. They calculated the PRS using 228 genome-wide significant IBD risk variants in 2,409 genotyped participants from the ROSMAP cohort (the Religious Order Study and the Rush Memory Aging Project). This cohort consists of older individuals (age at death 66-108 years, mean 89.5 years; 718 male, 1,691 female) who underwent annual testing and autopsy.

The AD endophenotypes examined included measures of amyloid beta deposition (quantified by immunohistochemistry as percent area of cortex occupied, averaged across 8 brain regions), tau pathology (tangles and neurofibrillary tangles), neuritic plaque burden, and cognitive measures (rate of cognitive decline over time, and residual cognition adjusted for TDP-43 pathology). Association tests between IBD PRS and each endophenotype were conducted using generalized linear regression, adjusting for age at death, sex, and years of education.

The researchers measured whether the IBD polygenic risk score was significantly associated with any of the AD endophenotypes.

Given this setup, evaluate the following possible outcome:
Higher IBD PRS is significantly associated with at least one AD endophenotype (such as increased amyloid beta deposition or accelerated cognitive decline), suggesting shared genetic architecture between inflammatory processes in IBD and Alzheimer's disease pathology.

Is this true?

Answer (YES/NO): NO